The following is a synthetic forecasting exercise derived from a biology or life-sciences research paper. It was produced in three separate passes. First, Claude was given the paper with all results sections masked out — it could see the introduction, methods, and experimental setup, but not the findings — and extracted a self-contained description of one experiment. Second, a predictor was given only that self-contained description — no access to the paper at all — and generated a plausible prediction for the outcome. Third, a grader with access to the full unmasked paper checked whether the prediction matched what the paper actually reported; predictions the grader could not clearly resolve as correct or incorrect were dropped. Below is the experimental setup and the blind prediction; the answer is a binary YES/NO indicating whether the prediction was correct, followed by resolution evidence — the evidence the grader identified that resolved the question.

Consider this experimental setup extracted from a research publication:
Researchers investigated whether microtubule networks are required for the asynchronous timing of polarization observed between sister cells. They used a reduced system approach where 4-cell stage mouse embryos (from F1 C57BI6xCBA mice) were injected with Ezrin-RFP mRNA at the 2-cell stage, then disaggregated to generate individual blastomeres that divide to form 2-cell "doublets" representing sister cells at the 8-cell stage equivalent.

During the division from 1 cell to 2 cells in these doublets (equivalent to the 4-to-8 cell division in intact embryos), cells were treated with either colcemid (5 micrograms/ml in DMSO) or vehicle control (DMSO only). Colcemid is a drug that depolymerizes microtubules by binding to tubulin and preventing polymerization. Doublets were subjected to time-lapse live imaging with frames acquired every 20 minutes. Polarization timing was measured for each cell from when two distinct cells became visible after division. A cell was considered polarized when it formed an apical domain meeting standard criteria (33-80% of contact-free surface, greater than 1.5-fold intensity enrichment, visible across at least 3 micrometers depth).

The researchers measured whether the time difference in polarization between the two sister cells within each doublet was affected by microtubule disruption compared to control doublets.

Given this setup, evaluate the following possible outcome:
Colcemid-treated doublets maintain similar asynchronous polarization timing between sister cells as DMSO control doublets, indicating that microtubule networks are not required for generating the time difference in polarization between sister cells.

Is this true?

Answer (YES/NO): YES